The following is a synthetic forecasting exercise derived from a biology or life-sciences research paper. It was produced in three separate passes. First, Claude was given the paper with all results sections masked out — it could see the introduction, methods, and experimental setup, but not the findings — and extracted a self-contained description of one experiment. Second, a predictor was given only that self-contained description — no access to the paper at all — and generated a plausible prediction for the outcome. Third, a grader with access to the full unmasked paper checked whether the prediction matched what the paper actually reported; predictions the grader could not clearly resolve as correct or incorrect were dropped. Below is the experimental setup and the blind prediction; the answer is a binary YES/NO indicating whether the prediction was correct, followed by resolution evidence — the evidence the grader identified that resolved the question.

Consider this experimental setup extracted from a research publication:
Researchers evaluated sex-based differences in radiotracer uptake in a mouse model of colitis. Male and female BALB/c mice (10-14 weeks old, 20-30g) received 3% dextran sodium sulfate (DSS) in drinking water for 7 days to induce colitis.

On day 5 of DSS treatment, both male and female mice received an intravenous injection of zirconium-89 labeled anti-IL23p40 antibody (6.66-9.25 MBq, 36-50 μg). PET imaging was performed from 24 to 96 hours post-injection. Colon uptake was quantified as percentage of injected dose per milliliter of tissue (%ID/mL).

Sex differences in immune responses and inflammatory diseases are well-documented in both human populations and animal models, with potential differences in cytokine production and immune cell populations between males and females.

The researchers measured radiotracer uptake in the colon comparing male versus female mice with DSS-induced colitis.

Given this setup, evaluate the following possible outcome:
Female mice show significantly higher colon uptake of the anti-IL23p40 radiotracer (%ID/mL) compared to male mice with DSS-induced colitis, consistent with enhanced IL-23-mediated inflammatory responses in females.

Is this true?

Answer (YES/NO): NO